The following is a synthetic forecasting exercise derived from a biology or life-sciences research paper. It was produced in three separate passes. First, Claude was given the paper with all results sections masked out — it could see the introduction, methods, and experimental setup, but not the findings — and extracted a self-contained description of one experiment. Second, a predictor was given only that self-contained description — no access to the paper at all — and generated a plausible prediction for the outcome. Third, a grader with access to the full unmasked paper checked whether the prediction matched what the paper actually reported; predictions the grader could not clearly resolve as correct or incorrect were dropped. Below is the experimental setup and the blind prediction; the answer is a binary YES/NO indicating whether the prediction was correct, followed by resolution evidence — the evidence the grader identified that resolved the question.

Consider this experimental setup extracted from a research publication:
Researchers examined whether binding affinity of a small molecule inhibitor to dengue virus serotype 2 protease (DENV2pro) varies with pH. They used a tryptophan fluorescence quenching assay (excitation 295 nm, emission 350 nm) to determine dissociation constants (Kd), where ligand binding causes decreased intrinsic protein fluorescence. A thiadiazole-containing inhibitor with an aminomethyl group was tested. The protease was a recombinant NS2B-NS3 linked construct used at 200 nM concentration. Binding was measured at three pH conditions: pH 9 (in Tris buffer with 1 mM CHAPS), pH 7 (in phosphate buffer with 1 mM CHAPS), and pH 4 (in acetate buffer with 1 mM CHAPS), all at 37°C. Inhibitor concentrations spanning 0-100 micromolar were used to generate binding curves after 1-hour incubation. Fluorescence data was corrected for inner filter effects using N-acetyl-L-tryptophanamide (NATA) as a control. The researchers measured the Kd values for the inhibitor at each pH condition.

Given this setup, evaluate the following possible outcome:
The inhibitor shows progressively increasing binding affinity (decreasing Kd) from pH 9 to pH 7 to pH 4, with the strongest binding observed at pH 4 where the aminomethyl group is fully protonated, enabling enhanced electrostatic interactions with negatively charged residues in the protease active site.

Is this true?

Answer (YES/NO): NO